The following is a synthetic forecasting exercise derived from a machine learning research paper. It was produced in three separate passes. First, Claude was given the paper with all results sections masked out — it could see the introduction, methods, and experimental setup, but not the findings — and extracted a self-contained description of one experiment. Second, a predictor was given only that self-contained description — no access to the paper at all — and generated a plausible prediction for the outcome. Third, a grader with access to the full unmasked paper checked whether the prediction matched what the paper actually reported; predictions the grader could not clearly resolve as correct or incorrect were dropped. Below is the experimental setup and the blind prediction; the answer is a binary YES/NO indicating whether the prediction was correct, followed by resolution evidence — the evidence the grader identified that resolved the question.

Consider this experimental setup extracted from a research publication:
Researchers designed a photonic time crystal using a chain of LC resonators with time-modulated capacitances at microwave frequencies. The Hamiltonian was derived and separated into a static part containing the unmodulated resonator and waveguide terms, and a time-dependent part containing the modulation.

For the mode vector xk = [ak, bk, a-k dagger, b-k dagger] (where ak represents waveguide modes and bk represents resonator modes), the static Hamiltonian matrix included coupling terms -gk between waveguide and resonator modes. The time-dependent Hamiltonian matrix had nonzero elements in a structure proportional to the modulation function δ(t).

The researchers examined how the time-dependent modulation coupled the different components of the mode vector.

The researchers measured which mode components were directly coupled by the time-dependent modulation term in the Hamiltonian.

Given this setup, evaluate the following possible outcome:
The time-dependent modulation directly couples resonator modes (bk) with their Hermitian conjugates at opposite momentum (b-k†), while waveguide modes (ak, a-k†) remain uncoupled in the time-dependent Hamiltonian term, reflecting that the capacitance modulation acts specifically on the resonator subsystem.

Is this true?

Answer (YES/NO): YES